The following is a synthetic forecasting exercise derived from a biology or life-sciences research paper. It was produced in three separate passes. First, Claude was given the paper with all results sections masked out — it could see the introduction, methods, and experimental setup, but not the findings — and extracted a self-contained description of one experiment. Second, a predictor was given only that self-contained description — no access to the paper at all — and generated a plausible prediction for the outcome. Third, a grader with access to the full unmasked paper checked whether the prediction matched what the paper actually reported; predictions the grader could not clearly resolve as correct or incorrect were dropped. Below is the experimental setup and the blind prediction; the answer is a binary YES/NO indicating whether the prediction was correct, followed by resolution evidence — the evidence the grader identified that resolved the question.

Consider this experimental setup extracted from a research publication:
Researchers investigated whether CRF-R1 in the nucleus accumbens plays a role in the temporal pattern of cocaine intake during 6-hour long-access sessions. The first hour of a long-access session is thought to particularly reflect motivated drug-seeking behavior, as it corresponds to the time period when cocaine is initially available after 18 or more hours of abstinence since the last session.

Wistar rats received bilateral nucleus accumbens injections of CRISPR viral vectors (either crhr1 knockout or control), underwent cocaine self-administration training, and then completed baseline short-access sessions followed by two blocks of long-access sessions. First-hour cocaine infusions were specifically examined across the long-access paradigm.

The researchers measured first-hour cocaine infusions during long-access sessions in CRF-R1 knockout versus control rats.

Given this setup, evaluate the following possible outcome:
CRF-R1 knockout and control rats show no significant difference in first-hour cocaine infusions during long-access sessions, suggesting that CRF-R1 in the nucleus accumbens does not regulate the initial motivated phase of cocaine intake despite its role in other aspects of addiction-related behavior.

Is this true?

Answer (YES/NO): YES